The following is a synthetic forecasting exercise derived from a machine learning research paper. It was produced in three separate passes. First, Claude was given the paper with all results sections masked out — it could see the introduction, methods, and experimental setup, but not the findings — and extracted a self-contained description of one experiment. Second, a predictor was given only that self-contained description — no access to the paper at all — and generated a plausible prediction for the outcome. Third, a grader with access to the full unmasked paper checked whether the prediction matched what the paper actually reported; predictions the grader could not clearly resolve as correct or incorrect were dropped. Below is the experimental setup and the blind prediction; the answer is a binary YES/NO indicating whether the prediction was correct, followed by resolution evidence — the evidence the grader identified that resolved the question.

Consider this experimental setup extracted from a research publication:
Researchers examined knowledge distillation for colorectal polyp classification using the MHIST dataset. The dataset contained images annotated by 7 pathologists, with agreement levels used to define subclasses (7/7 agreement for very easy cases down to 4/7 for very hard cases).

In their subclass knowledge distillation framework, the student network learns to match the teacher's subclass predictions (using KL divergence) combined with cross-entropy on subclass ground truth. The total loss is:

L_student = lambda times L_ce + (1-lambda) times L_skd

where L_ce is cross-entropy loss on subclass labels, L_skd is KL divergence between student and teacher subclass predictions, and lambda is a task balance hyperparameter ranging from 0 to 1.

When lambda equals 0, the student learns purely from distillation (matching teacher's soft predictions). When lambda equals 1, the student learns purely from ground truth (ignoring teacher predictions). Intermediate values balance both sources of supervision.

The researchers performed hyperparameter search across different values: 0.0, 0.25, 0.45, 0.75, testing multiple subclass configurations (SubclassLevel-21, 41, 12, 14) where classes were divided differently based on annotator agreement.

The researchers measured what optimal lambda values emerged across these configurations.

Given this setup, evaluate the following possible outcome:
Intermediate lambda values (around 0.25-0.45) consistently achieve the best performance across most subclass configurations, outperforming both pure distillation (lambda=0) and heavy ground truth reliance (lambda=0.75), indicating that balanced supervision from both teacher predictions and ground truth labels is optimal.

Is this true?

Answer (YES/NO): NO